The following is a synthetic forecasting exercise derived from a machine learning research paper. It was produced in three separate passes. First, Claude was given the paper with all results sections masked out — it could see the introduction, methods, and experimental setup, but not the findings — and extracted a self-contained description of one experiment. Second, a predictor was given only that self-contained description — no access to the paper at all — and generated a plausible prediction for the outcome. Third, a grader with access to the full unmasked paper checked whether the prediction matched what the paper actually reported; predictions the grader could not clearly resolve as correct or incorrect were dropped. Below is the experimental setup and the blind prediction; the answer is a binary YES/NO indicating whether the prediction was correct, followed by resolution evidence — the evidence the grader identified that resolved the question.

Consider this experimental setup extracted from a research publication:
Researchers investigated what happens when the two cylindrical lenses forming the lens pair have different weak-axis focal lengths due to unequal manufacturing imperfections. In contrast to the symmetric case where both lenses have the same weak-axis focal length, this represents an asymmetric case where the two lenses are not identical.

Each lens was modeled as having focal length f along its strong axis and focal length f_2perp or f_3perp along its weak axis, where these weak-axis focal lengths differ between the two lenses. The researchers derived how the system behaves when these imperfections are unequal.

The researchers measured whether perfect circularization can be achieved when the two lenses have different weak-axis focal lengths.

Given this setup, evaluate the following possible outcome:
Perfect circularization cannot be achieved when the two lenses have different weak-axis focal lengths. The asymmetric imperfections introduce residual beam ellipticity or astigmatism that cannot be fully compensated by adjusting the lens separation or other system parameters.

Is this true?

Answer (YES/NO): YES